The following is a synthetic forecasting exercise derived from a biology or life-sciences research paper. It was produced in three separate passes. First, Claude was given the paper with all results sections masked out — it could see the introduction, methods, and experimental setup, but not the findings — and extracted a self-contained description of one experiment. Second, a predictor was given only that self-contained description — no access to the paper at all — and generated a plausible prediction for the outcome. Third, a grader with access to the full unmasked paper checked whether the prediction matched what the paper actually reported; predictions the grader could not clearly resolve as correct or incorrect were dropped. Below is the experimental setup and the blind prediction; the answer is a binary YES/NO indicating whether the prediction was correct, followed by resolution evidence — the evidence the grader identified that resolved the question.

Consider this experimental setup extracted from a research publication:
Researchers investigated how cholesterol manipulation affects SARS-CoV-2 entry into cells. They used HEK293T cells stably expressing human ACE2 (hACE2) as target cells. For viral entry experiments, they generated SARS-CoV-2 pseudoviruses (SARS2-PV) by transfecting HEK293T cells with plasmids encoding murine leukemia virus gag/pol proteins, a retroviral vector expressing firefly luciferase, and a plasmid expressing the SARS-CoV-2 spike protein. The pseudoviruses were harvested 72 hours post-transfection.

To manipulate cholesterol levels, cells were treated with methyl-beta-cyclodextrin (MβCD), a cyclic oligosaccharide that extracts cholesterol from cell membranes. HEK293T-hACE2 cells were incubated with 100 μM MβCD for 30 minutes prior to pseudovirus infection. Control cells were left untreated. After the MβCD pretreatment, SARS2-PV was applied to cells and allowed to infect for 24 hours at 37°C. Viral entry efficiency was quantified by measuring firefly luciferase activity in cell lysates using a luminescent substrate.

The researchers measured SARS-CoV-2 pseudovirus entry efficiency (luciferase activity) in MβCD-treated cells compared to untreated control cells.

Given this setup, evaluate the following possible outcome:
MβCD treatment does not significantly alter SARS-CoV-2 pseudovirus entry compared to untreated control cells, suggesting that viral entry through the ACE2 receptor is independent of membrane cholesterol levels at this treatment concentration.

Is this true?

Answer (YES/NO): NO